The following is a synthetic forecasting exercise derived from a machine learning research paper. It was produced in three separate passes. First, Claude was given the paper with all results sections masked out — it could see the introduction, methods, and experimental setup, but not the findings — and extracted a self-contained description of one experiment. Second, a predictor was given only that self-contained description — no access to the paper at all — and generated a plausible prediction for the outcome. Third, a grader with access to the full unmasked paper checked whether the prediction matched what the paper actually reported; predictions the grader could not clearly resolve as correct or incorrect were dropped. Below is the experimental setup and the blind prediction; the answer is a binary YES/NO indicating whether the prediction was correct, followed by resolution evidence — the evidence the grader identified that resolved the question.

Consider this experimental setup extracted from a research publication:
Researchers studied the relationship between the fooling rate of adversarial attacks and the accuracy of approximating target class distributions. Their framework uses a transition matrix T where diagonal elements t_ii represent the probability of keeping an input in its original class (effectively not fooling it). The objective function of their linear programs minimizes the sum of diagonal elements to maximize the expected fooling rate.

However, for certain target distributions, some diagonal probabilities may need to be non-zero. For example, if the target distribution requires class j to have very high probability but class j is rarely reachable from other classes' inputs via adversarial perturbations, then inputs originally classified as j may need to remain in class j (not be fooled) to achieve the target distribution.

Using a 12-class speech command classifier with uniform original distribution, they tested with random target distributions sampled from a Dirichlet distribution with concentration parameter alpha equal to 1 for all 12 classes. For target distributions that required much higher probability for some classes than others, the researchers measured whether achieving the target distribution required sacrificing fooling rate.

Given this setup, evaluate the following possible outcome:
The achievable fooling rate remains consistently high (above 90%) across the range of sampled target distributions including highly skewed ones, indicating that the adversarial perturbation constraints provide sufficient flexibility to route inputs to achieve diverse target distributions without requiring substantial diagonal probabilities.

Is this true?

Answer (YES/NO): NO